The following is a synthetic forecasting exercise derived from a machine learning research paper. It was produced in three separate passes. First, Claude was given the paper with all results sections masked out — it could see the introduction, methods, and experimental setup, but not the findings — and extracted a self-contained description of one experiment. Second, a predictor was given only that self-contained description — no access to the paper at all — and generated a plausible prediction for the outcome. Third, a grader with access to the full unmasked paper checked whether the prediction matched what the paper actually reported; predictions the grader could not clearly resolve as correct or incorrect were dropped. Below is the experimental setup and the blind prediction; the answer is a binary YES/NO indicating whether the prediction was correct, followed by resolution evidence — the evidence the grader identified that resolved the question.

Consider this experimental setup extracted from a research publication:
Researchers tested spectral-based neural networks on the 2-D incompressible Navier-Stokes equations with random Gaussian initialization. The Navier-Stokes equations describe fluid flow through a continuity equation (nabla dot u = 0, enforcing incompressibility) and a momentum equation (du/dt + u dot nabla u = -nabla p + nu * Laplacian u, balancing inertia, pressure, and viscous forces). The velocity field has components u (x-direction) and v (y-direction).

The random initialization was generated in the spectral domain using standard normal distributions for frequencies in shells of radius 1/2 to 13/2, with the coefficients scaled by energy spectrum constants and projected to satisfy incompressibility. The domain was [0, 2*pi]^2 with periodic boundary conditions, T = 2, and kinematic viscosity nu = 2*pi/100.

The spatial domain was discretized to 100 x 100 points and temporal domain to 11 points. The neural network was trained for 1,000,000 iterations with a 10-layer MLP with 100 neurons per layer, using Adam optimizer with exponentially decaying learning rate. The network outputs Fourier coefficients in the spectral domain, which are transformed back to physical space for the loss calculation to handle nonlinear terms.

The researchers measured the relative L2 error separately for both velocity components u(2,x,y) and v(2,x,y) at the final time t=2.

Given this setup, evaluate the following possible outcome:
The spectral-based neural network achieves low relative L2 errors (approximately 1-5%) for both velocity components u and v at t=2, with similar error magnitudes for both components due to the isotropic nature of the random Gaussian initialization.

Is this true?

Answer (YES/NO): NO